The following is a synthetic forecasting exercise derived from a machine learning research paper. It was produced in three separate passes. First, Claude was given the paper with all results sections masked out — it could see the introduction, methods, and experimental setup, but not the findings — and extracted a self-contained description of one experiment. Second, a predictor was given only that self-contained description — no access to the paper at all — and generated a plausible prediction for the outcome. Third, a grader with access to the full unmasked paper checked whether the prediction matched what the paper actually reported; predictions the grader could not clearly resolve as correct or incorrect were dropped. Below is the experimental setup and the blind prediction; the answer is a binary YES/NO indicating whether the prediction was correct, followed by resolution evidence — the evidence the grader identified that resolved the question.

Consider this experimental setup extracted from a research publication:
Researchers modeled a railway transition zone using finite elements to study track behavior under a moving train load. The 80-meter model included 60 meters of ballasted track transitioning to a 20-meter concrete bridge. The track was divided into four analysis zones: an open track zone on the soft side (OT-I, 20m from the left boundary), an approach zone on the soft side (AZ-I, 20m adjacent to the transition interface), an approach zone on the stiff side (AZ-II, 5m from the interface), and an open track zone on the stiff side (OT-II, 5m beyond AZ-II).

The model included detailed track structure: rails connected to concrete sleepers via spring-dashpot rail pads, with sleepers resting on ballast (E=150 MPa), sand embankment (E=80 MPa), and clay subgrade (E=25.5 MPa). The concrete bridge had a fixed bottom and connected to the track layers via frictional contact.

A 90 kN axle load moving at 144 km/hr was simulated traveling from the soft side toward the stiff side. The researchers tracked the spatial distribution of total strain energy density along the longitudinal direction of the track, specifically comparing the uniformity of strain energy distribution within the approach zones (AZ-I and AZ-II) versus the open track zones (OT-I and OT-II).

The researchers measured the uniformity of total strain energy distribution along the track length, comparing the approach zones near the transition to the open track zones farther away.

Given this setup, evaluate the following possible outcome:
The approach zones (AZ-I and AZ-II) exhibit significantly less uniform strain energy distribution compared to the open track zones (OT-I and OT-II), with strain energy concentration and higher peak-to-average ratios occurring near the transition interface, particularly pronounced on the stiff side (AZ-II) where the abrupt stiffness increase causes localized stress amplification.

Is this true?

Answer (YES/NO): NO